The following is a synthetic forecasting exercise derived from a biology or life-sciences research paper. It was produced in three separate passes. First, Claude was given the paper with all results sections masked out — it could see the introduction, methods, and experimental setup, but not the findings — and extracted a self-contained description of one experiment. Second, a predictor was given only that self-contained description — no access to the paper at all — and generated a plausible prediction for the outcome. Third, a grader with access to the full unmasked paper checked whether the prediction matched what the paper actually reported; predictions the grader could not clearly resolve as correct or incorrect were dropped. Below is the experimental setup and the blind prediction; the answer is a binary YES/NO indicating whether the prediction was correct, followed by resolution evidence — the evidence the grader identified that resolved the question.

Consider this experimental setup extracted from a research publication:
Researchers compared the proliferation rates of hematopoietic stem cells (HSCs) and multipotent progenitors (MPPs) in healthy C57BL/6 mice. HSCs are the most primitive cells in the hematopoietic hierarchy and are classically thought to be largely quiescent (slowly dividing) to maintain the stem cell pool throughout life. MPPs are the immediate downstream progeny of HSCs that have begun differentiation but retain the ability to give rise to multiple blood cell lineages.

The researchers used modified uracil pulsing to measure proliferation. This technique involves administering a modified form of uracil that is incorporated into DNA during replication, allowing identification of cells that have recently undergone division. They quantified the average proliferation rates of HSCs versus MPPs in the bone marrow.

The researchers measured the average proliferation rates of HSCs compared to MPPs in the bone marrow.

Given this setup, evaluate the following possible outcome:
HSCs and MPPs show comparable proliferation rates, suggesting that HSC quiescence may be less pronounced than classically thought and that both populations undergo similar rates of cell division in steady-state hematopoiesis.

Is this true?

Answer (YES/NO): NO